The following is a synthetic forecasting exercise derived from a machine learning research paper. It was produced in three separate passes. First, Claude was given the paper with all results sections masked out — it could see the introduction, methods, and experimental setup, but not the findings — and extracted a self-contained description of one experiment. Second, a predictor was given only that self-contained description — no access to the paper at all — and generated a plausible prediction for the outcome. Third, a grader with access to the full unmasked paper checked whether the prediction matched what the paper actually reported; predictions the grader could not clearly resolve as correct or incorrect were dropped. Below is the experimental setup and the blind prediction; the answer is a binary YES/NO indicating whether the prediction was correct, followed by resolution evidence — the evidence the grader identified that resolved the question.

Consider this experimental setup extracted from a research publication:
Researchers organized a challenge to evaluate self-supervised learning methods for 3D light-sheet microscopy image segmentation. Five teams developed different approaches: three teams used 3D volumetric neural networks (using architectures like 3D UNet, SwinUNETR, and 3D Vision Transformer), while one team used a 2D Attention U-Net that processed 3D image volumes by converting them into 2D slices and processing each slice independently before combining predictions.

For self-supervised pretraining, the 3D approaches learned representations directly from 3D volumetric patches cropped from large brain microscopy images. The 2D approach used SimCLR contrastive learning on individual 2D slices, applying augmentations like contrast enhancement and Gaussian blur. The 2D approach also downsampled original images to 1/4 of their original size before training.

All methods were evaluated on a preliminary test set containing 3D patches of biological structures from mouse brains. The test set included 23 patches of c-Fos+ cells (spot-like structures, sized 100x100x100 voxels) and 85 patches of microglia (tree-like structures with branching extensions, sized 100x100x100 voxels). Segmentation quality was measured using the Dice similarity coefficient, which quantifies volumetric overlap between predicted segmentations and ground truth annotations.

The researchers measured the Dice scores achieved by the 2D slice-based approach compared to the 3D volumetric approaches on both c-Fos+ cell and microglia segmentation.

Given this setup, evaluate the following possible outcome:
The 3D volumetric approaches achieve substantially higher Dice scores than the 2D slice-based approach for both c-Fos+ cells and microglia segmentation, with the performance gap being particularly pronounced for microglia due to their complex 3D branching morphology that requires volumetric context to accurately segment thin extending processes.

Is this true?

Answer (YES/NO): NO